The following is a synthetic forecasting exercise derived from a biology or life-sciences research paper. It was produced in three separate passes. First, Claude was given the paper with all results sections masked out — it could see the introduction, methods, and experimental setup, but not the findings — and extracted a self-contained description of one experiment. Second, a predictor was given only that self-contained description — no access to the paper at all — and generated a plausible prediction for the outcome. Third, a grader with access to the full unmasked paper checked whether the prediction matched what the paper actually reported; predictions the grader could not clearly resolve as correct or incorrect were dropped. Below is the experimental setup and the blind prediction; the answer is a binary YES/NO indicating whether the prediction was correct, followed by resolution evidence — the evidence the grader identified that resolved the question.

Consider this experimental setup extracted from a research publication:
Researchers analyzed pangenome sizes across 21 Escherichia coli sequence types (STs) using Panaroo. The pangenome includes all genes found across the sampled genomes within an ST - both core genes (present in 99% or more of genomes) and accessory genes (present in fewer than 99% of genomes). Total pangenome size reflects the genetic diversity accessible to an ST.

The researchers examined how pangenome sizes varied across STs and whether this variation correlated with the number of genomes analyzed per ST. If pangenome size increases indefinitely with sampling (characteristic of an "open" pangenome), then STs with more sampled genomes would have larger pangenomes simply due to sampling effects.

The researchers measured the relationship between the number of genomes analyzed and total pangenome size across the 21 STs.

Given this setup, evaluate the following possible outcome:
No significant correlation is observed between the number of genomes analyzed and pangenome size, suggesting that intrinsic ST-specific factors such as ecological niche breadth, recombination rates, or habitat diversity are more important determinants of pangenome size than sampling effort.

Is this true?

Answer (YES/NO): YES